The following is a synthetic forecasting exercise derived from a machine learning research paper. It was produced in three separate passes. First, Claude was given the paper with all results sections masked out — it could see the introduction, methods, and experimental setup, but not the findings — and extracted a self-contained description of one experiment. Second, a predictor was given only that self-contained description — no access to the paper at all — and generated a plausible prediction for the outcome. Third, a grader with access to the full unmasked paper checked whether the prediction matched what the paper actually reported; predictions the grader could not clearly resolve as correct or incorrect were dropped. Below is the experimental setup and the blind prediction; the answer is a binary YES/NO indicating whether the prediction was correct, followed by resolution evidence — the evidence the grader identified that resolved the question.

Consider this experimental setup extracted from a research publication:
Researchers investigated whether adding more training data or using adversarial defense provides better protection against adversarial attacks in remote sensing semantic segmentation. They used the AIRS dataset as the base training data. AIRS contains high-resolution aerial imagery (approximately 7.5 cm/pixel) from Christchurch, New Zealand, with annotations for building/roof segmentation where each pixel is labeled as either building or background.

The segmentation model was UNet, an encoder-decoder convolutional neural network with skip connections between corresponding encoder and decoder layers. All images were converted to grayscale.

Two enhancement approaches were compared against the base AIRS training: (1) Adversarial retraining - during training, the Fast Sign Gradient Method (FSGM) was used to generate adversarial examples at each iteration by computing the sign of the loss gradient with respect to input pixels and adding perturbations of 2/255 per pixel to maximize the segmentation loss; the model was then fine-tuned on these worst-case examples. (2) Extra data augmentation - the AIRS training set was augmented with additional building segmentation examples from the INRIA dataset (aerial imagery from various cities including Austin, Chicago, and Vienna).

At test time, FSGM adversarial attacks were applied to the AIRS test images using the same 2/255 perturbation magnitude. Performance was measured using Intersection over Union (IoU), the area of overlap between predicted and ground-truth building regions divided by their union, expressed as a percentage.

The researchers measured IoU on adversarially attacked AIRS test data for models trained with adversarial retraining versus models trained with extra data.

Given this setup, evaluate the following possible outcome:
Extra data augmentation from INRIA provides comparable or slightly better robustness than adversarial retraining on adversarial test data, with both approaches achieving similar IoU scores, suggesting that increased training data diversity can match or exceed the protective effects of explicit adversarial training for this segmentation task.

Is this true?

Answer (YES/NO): NO